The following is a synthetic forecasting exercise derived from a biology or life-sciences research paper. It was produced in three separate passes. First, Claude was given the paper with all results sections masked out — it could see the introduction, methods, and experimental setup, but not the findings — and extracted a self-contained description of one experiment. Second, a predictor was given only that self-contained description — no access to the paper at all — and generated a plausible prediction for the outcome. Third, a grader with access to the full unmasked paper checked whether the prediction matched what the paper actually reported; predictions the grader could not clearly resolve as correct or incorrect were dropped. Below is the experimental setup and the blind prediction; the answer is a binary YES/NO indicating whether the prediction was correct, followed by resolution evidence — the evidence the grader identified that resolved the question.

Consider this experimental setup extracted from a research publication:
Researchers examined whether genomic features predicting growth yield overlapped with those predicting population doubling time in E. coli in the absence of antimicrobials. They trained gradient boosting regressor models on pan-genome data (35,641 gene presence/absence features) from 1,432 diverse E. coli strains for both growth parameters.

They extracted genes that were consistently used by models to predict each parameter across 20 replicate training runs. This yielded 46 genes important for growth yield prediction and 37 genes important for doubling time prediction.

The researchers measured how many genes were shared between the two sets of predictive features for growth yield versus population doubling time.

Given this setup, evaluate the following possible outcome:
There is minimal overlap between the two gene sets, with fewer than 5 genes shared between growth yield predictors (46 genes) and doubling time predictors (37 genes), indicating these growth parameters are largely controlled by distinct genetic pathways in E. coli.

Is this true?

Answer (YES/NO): YES